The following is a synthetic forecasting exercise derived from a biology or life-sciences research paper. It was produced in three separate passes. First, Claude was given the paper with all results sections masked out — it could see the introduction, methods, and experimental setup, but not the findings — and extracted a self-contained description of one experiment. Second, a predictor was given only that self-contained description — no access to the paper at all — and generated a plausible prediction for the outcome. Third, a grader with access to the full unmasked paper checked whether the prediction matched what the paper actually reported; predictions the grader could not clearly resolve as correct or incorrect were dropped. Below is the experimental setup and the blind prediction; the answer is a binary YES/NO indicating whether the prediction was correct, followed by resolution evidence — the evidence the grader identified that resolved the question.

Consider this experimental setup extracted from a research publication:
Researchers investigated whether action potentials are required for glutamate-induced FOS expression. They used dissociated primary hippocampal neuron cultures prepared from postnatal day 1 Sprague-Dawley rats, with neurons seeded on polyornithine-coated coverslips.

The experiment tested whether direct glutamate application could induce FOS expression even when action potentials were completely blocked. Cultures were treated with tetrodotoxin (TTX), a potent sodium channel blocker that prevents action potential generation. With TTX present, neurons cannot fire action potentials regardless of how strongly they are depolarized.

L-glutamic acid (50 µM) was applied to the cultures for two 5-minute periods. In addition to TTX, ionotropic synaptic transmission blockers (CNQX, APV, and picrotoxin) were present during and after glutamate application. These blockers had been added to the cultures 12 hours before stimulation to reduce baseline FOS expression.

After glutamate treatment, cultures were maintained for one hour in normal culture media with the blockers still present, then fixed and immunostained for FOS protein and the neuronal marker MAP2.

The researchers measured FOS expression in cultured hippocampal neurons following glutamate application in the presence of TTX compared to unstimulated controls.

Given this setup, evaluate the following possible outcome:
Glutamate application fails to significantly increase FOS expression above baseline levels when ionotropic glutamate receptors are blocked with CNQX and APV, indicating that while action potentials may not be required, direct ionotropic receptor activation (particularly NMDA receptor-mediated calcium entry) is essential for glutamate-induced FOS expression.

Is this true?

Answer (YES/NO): NO